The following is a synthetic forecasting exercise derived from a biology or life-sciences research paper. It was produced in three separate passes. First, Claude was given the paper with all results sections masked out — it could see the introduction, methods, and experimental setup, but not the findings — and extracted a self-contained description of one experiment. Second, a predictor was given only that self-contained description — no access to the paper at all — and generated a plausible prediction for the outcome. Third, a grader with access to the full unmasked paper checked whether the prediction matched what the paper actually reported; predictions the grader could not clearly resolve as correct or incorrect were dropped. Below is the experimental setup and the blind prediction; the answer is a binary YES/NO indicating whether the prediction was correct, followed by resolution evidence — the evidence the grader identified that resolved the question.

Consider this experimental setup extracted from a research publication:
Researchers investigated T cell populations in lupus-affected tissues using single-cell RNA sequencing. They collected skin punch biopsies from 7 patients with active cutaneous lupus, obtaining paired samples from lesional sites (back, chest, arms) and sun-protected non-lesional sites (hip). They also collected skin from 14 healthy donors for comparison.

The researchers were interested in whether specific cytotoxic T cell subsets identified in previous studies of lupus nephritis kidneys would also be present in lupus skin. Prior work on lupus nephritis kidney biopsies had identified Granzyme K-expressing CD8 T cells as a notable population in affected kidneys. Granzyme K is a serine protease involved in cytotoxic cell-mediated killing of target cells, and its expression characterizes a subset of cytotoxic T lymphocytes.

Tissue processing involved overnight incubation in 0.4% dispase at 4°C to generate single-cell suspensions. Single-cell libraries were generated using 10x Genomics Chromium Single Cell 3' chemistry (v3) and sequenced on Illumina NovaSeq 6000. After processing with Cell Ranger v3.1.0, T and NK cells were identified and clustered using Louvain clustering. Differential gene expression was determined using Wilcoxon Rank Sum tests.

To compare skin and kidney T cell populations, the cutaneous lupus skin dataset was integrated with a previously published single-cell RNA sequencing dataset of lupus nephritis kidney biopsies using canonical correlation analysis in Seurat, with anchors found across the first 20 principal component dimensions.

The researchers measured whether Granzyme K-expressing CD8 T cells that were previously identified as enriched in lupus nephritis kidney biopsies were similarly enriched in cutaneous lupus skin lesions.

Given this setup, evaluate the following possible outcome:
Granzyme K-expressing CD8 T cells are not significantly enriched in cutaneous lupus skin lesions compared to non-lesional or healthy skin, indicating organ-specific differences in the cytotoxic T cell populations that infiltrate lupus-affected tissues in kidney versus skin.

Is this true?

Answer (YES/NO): YES